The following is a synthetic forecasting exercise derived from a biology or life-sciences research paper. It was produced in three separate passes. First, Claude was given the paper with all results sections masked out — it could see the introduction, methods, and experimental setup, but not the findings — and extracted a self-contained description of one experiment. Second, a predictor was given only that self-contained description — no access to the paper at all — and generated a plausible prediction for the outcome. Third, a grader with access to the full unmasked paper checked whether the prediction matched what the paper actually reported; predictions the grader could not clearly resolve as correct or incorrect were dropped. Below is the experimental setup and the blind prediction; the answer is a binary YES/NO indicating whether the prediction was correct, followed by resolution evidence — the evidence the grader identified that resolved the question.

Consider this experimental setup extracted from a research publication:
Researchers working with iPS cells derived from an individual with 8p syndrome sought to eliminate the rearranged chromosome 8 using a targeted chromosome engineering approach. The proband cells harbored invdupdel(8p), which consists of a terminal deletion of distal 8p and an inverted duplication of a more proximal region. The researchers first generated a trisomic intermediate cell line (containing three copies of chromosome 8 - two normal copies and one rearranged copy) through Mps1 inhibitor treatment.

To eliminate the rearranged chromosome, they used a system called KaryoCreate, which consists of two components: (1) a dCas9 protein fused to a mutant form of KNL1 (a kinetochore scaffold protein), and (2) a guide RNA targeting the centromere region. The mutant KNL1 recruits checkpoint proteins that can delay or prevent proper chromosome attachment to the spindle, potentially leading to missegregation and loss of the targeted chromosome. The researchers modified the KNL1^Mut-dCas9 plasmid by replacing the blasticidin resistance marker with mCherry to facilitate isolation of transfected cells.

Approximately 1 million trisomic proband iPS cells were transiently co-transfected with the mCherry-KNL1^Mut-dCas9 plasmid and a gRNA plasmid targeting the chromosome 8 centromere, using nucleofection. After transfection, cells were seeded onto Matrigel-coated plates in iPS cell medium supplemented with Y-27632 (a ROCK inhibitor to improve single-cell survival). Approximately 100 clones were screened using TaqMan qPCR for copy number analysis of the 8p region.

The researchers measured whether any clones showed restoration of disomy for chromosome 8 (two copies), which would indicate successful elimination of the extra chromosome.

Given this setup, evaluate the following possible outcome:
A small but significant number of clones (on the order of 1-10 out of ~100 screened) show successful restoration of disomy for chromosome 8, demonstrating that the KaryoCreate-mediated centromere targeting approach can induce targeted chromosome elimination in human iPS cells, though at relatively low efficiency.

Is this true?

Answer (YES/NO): YES